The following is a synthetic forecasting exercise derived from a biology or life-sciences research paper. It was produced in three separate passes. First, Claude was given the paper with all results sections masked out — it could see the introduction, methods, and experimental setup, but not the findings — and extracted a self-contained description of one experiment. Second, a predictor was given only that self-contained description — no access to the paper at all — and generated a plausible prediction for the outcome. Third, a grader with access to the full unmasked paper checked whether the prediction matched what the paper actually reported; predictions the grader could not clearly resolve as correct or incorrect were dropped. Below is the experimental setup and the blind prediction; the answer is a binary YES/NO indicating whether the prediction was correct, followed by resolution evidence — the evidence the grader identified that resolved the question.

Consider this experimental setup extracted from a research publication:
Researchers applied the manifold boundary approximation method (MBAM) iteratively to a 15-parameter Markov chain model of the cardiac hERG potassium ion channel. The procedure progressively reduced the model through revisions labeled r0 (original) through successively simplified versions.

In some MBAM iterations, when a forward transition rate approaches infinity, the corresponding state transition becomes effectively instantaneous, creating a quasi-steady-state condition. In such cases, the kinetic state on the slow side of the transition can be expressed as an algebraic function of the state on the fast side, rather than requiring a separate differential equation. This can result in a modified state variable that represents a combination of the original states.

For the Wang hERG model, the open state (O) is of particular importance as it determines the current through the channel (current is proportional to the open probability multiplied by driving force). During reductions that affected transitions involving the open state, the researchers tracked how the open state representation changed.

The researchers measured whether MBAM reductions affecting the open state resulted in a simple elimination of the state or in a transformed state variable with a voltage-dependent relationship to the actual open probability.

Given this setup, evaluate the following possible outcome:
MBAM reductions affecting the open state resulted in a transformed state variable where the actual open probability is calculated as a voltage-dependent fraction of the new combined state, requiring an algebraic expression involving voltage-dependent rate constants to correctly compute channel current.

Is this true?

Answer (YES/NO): YES